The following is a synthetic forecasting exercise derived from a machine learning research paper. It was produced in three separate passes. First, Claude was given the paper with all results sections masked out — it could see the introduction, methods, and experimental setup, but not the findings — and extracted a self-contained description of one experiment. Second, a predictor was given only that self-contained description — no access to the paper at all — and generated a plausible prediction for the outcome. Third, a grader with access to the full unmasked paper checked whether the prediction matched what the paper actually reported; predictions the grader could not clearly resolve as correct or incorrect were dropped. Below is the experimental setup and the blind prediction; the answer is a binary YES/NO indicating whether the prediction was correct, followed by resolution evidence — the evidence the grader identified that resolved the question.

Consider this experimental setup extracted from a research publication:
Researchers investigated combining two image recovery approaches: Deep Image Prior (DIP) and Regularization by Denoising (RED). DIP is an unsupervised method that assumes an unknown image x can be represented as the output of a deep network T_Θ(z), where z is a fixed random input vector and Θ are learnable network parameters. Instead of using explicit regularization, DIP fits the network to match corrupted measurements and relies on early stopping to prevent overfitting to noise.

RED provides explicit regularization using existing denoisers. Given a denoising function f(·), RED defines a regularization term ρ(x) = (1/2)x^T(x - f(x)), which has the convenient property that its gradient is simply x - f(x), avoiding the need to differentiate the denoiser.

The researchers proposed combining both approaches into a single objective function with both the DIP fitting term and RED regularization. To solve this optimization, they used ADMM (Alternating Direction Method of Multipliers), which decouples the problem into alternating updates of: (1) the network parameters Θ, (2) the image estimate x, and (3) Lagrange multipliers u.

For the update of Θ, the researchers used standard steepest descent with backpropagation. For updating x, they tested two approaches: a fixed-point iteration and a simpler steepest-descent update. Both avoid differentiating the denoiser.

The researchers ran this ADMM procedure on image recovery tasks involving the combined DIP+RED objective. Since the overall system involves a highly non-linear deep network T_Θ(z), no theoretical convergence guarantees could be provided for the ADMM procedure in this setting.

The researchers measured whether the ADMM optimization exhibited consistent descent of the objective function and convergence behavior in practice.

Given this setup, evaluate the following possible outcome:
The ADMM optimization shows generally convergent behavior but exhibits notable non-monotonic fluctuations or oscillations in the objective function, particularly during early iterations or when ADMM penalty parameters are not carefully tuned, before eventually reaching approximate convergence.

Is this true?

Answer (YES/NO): NO